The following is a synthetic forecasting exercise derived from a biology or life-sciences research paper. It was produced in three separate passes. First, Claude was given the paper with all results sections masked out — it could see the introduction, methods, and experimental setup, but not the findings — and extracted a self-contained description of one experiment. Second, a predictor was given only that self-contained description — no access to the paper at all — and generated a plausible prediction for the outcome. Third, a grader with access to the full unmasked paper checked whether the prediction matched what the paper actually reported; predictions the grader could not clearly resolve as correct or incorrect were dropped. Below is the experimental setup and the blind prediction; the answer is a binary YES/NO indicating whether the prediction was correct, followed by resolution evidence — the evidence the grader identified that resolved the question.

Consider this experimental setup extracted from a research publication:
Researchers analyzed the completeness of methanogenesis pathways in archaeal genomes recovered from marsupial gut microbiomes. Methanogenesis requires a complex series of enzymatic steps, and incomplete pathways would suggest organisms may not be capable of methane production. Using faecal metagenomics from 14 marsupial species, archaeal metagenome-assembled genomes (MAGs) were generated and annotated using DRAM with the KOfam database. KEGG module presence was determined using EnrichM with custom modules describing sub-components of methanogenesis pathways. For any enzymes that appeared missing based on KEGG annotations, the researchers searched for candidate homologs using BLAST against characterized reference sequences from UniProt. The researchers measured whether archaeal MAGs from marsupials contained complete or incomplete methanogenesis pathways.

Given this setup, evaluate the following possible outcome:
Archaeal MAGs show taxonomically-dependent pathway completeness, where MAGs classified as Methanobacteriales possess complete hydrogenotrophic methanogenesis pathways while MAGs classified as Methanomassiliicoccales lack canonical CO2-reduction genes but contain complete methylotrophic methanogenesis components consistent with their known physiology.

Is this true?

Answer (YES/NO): NO